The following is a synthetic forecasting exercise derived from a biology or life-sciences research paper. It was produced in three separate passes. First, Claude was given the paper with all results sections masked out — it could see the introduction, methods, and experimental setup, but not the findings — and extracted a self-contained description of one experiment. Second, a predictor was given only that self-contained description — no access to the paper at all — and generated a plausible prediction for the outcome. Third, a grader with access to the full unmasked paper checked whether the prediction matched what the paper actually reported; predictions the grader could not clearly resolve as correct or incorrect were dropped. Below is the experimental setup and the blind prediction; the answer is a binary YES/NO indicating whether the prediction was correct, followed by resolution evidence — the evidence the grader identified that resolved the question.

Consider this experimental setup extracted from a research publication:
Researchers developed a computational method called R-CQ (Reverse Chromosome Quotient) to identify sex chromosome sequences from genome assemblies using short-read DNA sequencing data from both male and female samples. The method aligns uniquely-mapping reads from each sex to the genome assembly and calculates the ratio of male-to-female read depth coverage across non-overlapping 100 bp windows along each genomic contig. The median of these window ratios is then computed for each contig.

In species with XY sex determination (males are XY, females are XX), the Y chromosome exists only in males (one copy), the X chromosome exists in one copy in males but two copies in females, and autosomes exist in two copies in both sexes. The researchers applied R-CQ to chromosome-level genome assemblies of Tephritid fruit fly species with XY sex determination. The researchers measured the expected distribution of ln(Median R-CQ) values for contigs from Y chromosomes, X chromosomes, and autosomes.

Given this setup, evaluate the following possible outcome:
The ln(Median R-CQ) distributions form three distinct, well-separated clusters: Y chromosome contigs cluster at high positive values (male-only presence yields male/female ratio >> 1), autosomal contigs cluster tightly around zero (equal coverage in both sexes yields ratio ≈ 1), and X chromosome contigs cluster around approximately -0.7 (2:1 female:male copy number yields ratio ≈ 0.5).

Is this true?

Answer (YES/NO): YES